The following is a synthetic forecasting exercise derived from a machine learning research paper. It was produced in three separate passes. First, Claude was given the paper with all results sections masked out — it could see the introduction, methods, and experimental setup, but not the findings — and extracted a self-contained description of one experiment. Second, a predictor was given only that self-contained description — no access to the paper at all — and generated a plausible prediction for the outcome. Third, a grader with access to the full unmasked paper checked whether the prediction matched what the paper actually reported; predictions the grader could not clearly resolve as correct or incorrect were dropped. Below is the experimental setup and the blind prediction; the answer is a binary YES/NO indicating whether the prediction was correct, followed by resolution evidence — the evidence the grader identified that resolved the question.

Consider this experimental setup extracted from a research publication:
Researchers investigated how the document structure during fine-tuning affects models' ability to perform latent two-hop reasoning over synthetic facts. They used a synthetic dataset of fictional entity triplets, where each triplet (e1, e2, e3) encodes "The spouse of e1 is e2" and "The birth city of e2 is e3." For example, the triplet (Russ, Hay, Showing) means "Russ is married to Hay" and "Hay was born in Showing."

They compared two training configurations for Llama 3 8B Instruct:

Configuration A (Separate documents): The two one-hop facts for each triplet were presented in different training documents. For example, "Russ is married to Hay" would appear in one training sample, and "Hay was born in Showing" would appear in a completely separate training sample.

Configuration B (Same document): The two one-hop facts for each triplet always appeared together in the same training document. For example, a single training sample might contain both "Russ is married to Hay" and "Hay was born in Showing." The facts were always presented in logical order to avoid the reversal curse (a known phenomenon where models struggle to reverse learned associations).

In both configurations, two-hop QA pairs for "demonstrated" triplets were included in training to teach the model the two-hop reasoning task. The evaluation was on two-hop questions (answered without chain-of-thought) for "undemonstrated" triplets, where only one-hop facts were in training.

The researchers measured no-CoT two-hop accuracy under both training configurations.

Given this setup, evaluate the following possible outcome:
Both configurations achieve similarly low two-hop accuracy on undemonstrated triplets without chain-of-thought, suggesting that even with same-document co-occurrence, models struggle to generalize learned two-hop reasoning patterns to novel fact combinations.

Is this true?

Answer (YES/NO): NO